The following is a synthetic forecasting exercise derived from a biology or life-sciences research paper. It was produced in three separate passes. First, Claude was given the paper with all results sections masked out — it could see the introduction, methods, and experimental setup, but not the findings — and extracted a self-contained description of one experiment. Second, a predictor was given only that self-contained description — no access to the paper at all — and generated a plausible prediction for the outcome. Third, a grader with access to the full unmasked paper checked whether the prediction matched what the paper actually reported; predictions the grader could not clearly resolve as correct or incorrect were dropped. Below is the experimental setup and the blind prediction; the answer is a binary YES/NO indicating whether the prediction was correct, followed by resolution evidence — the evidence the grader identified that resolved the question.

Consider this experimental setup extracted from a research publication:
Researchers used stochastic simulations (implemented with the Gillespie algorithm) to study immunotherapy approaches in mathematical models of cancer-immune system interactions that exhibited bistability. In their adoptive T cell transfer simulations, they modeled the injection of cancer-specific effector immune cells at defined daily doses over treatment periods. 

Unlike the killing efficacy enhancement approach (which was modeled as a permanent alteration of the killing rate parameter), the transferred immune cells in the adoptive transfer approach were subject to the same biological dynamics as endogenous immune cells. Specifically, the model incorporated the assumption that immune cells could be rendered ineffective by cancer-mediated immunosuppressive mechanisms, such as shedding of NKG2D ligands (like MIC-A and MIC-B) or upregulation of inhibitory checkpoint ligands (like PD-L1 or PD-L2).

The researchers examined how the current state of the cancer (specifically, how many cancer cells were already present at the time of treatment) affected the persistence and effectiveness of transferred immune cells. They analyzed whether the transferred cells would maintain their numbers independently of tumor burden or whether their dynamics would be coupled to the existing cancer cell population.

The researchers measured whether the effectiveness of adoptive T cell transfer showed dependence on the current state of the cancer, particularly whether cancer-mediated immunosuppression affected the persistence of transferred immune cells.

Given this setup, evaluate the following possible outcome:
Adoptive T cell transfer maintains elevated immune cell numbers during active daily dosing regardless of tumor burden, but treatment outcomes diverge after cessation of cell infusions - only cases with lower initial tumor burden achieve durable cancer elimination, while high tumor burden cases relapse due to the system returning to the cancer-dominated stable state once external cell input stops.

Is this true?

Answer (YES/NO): NO